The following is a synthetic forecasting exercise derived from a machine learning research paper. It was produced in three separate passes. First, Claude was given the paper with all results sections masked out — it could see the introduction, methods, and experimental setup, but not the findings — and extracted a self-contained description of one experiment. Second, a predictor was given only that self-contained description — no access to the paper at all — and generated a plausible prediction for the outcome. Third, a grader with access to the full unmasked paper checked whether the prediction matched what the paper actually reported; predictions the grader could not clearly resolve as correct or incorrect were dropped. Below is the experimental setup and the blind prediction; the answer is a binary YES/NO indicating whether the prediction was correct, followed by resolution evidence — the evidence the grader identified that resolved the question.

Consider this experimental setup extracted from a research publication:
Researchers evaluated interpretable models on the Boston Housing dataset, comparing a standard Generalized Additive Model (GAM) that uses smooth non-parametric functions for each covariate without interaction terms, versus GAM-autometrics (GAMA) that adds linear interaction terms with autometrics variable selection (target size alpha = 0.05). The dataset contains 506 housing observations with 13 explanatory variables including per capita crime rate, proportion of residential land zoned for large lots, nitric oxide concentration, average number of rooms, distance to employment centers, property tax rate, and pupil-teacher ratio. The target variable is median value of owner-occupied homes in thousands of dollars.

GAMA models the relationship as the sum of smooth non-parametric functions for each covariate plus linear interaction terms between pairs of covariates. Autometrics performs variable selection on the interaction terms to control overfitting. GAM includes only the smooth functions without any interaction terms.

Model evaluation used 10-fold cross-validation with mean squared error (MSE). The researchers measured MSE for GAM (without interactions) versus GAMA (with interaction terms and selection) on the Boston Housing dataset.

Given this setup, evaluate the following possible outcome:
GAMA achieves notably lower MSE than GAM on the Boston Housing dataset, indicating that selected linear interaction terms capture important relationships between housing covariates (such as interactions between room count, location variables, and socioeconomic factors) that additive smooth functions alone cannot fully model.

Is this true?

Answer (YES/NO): YES